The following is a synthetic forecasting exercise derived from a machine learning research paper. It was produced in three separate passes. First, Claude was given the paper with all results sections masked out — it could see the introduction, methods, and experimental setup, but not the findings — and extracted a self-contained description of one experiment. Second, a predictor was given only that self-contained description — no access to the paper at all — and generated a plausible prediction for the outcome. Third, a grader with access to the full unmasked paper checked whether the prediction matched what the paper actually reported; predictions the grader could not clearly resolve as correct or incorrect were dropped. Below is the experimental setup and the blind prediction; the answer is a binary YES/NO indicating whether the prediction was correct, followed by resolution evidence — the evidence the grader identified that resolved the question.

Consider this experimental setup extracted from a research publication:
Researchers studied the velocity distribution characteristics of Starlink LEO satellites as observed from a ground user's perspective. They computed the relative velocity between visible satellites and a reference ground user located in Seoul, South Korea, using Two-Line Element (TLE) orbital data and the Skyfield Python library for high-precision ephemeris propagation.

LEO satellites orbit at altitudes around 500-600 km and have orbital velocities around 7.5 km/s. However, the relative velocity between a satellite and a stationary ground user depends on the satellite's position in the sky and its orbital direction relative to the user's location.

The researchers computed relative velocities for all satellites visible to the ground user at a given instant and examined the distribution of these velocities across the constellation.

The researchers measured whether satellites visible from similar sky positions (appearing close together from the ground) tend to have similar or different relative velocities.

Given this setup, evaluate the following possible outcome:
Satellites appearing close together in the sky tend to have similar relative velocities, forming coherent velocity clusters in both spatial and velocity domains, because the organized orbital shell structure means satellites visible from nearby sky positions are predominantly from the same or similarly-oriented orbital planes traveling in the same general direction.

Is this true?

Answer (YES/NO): NO